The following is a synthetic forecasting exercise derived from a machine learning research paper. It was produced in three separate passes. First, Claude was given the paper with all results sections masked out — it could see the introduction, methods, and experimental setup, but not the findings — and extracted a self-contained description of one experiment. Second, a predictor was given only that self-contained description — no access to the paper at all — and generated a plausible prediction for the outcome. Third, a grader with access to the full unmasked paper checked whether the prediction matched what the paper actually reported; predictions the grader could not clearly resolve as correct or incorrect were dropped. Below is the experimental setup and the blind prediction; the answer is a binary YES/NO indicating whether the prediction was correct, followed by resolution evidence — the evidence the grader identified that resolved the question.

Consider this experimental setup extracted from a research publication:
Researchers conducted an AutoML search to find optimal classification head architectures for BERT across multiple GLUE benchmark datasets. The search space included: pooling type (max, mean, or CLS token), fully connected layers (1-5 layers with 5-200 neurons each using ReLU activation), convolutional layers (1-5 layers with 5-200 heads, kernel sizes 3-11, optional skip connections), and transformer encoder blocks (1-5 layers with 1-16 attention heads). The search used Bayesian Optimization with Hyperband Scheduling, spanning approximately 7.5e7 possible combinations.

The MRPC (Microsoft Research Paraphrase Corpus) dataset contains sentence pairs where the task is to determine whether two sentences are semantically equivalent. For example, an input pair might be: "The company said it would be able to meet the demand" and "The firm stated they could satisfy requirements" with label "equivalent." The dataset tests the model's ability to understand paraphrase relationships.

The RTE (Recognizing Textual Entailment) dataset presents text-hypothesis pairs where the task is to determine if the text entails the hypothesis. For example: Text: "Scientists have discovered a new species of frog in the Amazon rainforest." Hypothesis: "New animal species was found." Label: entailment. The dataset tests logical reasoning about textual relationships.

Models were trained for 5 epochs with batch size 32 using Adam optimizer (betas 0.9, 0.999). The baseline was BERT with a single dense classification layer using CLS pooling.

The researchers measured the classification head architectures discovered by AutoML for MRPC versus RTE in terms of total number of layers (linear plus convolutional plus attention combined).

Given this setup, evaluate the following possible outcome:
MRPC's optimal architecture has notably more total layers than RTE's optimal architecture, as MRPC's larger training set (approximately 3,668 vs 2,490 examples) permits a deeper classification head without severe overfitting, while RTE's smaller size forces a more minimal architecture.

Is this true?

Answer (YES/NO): YES